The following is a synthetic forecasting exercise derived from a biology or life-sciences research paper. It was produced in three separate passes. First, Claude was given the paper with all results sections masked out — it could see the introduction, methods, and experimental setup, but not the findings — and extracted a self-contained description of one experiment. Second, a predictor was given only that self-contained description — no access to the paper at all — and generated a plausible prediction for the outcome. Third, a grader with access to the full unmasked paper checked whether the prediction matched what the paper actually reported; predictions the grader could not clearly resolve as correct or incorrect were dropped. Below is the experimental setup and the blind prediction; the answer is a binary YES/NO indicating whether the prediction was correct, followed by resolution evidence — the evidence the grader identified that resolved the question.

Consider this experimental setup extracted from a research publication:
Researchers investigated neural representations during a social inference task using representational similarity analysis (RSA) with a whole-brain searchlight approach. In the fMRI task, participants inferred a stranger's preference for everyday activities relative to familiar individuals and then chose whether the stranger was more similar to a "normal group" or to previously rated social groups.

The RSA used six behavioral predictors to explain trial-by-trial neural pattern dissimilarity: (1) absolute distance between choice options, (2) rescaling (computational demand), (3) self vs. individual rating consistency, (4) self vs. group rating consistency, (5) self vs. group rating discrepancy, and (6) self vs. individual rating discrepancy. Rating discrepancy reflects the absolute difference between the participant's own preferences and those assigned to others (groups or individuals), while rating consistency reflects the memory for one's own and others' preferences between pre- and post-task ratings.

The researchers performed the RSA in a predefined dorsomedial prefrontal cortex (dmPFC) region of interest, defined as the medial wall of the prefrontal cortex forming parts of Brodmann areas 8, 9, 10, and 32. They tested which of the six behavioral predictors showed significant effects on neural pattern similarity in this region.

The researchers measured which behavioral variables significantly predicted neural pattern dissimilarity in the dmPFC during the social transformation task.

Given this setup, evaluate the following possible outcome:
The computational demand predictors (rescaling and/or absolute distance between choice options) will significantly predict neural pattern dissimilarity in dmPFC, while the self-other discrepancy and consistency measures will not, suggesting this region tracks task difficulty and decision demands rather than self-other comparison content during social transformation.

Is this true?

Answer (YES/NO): NO